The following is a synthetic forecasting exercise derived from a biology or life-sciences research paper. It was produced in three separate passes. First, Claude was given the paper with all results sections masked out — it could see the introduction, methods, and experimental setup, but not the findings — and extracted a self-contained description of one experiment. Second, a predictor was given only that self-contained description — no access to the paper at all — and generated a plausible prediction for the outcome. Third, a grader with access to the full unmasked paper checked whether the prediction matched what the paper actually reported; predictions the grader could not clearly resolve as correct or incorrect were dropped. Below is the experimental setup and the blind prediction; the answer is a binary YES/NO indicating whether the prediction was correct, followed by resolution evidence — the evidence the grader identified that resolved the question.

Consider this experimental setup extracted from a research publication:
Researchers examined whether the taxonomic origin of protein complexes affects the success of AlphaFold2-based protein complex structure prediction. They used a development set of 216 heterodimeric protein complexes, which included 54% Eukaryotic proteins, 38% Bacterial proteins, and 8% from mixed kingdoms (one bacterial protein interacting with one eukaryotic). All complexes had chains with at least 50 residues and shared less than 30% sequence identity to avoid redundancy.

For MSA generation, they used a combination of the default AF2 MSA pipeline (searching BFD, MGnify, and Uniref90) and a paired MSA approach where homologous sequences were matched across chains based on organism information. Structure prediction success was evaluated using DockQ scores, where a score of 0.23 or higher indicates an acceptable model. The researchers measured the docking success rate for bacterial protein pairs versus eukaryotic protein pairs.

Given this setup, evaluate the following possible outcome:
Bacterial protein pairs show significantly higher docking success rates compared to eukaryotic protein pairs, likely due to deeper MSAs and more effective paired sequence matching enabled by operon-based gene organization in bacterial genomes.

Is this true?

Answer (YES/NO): NO